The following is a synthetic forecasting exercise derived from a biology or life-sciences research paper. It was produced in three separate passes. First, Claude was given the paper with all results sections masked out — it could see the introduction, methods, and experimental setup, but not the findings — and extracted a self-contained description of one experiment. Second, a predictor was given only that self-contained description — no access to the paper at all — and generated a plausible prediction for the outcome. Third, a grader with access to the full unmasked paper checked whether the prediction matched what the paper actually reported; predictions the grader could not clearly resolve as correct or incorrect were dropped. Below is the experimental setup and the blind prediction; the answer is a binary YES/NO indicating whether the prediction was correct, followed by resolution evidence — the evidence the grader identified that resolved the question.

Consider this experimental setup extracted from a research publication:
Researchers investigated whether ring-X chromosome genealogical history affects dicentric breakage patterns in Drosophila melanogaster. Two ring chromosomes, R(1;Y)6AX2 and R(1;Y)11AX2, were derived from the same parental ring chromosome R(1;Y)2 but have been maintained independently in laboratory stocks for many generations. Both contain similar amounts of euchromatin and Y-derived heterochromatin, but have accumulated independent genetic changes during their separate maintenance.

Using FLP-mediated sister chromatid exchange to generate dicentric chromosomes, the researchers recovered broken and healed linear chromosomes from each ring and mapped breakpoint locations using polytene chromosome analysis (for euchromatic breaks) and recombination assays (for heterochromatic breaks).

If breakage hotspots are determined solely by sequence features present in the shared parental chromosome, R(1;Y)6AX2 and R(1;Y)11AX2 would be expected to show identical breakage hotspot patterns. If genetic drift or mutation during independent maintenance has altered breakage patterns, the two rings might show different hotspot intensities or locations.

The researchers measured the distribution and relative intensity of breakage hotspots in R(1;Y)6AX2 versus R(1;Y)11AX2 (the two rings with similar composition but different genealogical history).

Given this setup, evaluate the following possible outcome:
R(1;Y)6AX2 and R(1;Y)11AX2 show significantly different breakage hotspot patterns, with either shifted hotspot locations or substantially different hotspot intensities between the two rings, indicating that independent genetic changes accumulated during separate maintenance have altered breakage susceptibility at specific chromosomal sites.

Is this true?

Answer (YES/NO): YES